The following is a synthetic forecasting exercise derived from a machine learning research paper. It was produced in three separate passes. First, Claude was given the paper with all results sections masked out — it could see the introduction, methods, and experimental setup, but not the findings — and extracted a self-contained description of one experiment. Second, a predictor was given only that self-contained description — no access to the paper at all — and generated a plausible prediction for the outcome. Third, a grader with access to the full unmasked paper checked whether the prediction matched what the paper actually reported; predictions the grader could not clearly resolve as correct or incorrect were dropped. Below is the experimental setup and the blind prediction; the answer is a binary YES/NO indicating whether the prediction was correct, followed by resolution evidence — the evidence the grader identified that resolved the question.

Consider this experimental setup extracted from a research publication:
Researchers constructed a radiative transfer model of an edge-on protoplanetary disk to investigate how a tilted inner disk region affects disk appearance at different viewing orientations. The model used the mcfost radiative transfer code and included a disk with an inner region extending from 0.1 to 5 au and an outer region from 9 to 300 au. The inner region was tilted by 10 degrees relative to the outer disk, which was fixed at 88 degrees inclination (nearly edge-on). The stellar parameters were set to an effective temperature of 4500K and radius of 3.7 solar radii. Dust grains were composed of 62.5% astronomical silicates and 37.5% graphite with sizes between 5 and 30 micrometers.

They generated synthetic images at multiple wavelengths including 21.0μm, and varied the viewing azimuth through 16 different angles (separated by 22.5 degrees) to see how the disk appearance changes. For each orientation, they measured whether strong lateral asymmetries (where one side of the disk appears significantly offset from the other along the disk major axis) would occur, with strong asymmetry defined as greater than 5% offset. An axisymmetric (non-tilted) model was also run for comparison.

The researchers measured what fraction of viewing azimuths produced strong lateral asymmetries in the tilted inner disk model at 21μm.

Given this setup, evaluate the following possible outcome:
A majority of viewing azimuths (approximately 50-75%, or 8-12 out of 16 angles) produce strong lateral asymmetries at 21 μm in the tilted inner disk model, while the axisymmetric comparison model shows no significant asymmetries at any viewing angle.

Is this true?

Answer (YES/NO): NO